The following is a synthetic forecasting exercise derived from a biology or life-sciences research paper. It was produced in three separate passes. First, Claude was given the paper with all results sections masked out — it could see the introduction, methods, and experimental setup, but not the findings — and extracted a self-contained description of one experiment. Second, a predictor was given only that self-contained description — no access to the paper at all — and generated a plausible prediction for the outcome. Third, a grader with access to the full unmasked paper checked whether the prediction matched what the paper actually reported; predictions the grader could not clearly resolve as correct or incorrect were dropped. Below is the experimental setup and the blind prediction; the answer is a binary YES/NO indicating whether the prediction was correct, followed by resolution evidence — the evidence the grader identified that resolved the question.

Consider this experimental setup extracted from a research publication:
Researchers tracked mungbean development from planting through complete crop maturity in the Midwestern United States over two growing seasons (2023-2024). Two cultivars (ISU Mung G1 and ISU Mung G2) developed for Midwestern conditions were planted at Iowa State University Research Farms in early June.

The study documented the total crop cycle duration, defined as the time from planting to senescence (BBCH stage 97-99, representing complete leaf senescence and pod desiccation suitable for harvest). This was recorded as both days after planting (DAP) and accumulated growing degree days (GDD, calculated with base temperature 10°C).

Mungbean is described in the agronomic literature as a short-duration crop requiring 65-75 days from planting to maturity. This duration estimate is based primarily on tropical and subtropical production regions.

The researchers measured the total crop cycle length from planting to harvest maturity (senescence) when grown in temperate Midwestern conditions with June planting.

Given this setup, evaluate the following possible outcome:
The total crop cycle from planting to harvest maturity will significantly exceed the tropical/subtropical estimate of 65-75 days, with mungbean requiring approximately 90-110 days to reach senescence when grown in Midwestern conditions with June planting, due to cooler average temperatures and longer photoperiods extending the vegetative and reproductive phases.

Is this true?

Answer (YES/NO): NO